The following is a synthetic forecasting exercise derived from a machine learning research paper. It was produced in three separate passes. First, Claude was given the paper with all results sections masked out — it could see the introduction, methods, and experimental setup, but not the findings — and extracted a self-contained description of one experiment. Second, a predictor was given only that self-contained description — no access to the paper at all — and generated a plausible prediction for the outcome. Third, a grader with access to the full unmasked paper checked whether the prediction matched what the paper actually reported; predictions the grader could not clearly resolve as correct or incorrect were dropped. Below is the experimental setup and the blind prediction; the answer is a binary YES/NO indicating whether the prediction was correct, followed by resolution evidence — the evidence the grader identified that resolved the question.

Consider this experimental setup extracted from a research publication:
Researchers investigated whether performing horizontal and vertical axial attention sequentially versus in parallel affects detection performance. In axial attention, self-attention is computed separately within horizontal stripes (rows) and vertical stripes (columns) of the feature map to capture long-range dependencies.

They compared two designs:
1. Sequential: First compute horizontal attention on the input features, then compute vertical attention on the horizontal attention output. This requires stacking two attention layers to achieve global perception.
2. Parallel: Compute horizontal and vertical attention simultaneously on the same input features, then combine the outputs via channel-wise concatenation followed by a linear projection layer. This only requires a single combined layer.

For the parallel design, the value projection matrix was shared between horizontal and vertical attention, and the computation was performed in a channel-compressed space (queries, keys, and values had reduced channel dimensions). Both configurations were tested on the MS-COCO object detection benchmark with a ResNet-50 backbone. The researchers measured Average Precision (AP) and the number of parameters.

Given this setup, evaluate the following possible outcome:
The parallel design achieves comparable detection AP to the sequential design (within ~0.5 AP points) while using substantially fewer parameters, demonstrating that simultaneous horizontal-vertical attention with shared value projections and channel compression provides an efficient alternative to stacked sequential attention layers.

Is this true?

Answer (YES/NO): NO